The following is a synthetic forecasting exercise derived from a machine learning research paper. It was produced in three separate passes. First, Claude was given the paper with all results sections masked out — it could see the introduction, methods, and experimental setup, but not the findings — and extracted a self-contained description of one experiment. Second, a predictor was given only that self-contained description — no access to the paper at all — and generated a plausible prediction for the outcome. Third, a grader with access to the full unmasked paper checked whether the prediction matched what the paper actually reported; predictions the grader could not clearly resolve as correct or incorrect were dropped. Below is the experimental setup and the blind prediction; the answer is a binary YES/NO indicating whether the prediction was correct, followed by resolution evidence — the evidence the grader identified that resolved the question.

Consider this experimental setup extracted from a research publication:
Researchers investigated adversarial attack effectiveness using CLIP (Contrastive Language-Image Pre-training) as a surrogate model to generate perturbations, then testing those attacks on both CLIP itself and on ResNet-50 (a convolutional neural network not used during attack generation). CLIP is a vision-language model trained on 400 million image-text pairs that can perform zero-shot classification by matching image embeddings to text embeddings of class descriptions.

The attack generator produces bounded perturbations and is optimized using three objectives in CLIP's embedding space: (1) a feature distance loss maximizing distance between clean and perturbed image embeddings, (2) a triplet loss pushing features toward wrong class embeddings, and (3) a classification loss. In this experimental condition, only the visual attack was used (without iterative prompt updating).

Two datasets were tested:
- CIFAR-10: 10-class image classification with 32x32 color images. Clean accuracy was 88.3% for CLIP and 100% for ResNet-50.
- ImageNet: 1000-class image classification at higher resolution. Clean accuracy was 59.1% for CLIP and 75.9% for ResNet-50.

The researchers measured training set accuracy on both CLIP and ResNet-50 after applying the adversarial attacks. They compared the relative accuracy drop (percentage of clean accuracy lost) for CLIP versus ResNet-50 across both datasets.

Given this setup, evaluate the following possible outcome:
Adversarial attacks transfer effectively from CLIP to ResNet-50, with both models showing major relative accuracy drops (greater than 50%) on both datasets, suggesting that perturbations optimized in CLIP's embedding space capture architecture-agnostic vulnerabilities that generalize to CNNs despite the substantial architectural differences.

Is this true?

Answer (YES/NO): NO